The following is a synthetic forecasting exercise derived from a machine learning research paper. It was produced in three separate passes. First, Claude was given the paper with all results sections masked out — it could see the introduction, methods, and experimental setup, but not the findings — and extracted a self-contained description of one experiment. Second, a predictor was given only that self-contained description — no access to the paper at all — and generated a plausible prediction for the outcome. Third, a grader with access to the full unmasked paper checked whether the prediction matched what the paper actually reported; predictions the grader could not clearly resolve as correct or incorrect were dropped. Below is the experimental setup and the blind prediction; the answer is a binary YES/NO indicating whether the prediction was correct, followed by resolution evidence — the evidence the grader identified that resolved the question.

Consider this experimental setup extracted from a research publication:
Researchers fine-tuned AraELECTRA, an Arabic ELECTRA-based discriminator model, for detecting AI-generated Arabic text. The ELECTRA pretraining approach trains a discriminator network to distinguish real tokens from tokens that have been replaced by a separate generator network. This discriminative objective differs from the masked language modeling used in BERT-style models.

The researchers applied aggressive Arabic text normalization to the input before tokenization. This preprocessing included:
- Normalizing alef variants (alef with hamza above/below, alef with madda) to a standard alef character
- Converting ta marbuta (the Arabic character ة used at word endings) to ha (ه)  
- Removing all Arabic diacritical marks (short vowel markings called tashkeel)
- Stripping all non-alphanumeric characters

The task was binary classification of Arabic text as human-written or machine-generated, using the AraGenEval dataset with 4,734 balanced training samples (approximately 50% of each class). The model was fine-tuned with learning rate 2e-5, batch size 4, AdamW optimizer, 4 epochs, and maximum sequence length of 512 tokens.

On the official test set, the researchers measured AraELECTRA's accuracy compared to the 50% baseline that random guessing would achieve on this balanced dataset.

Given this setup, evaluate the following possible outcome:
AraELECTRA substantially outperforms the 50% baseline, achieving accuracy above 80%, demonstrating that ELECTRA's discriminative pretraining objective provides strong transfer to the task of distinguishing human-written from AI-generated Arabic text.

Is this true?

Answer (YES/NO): NO